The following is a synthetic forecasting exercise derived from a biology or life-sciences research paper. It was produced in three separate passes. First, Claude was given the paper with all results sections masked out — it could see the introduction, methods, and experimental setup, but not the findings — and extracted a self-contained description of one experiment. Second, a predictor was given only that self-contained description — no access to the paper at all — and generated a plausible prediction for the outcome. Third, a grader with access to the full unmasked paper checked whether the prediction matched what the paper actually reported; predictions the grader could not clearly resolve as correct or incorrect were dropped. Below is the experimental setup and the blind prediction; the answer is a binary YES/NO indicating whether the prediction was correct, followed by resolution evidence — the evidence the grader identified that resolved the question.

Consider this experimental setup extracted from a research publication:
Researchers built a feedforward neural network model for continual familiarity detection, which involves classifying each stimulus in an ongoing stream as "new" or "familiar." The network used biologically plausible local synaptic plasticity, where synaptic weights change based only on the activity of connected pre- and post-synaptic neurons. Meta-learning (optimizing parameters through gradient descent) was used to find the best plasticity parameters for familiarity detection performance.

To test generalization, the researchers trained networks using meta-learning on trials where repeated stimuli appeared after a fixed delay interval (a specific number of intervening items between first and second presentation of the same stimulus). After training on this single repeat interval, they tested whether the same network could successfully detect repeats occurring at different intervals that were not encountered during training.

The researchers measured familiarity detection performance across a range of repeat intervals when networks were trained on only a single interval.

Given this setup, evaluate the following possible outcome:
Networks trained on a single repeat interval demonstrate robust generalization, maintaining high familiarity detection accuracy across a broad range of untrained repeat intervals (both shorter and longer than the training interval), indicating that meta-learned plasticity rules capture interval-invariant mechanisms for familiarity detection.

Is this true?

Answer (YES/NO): YES